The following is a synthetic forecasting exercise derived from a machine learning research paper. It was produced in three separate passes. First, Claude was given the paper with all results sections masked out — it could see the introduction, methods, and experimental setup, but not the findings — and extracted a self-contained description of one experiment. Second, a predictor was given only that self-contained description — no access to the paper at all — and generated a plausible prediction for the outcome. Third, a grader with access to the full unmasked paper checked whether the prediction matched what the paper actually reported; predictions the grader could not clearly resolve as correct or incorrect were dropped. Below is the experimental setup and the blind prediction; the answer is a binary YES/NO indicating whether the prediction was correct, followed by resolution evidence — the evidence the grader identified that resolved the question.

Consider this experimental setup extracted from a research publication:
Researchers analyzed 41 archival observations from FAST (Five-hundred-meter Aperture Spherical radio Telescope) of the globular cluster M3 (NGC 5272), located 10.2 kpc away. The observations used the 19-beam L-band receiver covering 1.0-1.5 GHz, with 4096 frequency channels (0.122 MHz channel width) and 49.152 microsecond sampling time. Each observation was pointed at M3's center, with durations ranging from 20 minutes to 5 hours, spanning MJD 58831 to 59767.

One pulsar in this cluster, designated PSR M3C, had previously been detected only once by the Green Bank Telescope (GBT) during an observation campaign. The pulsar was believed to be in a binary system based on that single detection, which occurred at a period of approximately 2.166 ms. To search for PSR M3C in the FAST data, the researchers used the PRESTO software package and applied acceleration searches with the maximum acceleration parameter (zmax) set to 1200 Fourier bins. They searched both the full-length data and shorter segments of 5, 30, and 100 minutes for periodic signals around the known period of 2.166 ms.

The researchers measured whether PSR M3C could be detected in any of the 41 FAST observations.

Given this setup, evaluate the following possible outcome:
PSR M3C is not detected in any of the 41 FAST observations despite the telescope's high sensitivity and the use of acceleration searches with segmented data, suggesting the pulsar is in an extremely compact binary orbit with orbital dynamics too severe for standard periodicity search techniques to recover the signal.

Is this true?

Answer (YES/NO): NO